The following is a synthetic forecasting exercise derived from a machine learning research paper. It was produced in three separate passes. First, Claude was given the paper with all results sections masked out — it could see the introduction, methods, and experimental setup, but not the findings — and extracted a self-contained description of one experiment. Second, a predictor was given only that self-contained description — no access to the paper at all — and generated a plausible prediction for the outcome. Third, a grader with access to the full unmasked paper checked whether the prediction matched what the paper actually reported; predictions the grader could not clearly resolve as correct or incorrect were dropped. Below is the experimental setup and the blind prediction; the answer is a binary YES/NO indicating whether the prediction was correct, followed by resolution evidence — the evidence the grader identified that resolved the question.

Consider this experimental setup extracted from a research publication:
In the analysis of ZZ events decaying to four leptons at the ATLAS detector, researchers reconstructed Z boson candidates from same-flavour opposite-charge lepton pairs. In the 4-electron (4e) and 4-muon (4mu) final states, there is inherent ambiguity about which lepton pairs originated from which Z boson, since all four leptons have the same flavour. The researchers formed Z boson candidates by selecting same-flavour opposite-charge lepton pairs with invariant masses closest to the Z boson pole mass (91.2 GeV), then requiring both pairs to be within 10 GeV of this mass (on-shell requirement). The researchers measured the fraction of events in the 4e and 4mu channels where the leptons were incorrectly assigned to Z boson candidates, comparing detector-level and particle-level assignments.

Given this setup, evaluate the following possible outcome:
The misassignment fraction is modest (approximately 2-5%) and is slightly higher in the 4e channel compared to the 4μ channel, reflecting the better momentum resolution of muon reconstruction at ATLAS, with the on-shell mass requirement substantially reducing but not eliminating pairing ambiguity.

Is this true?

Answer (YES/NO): NO